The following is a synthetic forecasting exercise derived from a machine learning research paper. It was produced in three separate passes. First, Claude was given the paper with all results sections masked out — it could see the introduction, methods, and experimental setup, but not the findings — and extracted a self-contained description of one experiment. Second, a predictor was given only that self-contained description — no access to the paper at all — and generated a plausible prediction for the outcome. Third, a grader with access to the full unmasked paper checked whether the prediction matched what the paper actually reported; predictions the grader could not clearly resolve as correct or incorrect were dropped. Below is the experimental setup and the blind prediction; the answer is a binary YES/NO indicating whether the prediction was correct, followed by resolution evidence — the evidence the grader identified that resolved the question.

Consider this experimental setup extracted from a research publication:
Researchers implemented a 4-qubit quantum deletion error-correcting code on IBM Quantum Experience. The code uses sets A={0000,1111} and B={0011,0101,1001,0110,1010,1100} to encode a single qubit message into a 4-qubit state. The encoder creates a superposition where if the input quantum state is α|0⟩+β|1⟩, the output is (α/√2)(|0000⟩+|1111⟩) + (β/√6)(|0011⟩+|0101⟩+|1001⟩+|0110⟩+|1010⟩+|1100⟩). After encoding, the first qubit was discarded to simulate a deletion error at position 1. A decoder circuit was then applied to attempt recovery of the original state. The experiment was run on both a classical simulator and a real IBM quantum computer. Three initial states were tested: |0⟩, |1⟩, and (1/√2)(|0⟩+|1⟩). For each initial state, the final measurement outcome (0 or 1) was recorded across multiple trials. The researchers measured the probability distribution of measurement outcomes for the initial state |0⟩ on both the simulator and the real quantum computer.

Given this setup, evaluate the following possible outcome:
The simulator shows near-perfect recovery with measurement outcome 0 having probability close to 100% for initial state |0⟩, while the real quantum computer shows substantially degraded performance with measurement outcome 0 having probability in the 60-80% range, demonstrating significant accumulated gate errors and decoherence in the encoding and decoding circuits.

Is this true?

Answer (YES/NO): YES